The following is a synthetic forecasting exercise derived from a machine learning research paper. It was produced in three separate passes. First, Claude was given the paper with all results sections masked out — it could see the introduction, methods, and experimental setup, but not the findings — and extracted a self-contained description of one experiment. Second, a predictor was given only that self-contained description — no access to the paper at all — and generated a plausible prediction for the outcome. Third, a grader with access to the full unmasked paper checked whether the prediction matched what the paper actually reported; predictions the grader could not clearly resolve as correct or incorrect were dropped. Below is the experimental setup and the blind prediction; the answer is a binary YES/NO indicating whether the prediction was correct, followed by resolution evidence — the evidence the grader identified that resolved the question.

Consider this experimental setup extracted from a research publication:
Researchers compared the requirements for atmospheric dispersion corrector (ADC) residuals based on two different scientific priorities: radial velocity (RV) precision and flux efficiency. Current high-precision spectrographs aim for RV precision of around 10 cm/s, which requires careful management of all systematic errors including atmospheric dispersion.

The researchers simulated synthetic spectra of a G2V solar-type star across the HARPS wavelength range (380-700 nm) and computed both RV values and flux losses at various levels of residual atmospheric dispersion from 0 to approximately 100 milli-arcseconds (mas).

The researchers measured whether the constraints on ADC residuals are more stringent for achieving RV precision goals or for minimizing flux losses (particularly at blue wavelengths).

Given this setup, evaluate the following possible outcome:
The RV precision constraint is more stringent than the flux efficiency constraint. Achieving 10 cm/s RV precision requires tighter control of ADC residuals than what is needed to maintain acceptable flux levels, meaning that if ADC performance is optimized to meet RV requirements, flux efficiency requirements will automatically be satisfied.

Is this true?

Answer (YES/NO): NO